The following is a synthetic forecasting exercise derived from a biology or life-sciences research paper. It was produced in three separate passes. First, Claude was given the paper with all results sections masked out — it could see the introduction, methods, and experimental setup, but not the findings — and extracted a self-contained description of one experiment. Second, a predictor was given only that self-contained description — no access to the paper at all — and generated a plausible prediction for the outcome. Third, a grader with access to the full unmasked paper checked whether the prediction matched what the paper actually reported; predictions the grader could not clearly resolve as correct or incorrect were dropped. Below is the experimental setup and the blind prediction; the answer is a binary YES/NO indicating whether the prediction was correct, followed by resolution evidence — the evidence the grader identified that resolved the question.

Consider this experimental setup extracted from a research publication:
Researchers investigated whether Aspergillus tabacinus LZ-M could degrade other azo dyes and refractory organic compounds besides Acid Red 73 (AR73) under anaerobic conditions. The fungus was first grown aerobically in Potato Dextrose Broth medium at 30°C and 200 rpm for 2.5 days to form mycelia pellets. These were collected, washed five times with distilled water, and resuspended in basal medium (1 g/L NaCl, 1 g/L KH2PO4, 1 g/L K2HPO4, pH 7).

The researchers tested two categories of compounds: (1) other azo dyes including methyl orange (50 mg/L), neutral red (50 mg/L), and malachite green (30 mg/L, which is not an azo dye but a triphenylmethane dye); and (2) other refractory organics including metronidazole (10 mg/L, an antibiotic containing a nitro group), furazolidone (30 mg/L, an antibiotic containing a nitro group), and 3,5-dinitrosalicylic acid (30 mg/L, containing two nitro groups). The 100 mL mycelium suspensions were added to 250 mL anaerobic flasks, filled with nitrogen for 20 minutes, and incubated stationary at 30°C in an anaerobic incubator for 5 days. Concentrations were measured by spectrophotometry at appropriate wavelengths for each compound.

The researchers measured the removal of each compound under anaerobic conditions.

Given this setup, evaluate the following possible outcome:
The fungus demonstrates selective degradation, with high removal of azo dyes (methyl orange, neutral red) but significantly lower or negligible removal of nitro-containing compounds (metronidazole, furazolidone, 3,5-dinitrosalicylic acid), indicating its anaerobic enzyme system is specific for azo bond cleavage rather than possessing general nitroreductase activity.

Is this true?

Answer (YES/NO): NO